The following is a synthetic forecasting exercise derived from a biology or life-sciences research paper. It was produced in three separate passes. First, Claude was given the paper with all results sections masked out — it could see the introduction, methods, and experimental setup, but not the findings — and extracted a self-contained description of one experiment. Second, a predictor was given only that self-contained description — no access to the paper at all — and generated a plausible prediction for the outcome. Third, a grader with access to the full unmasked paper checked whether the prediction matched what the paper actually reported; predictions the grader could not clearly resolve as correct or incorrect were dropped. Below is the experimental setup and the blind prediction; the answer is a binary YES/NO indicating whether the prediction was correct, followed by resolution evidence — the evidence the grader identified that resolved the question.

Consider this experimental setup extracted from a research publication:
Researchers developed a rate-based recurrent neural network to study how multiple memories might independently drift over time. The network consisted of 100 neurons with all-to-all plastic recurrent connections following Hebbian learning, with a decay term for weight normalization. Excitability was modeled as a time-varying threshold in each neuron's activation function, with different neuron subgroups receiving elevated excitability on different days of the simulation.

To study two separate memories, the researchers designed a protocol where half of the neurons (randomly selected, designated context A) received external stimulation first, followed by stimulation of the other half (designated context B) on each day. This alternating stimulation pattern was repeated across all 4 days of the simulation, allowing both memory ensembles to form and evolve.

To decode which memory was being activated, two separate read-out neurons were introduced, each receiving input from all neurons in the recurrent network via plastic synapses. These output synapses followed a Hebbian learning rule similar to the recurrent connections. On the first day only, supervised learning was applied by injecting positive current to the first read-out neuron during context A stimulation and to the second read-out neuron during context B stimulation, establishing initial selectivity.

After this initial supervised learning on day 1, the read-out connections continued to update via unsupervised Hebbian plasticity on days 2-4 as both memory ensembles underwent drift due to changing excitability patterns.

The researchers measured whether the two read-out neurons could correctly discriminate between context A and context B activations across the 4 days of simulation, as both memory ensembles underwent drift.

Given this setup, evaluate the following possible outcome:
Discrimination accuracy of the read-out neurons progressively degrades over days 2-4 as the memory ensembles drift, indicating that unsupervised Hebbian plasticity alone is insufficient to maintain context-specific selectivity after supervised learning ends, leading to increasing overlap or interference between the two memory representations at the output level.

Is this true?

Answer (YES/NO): NO